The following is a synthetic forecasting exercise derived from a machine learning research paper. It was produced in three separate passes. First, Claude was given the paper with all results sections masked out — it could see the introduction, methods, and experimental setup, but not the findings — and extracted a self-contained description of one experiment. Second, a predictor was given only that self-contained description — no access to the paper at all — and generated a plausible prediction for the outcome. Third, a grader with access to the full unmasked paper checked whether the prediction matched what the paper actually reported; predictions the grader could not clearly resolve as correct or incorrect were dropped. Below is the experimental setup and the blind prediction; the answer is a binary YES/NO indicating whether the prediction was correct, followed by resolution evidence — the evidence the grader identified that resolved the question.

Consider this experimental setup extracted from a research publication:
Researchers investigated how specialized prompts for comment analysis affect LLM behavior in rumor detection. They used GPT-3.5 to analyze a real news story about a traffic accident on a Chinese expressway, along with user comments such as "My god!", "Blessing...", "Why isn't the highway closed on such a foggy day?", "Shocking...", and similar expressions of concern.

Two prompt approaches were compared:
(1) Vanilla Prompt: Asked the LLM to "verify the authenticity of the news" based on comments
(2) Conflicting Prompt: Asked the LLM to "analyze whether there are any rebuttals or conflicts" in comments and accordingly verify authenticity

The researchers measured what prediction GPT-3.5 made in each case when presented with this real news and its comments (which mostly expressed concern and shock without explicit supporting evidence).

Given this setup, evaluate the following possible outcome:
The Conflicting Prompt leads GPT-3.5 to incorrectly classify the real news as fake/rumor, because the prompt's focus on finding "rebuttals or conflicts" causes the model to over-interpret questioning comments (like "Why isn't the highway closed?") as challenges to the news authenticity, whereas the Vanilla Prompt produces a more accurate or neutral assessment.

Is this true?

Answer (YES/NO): NO